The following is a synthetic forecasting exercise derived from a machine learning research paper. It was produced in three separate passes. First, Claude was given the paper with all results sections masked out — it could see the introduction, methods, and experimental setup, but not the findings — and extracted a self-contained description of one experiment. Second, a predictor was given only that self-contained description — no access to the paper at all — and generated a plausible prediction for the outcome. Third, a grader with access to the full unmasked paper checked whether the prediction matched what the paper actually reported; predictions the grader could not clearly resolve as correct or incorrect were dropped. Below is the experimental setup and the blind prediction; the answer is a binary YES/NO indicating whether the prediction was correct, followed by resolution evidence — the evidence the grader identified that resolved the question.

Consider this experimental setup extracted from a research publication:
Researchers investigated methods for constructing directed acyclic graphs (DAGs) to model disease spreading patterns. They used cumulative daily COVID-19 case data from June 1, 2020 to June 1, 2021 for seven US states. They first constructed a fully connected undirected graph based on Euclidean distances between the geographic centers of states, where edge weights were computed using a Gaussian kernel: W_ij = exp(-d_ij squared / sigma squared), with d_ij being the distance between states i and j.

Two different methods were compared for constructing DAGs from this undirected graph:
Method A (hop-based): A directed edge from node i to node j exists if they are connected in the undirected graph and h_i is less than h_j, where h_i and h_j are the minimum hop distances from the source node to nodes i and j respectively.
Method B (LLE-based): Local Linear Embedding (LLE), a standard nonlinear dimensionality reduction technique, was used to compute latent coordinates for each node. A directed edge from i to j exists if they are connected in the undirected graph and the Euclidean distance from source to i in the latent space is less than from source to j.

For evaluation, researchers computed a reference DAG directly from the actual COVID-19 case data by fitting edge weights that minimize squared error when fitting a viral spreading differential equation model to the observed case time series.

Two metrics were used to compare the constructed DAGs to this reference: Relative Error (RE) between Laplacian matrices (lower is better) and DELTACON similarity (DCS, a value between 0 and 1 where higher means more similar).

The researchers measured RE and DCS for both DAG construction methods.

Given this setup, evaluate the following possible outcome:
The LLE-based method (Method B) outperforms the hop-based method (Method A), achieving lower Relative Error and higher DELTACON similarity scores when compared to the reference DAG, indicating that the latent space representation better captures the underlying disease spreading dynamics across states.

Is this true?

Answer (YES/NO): NO